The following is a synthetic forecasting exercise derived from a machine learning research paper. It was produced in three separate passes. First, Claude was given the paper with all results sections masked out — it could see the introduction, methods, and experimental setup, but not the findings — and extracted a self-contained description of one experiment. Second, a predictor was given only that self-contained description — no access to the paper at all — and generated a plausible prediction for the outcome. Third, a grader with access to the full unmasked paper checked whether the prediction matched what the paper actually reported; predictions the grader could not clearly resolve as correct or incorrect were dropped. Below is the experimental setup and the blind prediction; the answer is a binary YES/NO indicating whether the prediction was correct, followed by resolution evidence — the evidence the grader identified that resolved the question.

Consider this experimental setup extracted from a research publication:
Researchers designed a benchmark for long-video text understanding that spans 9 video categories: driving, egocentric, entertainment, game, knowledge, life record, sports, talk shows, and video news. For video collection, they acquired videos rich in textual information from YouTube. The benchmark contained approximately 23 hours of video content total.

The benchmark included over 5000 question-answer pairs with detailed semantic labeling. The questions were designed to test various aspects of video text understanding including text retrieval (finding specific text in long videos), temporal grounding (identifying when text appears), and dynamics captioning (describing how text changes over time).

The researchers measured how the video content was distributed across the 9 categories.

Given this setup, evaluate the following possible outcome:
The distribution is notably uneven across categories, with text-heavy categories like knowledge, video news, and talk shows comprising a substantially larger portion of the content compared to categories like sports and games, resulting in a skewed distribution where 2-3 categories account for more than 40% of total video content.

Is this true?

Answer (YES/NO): NO